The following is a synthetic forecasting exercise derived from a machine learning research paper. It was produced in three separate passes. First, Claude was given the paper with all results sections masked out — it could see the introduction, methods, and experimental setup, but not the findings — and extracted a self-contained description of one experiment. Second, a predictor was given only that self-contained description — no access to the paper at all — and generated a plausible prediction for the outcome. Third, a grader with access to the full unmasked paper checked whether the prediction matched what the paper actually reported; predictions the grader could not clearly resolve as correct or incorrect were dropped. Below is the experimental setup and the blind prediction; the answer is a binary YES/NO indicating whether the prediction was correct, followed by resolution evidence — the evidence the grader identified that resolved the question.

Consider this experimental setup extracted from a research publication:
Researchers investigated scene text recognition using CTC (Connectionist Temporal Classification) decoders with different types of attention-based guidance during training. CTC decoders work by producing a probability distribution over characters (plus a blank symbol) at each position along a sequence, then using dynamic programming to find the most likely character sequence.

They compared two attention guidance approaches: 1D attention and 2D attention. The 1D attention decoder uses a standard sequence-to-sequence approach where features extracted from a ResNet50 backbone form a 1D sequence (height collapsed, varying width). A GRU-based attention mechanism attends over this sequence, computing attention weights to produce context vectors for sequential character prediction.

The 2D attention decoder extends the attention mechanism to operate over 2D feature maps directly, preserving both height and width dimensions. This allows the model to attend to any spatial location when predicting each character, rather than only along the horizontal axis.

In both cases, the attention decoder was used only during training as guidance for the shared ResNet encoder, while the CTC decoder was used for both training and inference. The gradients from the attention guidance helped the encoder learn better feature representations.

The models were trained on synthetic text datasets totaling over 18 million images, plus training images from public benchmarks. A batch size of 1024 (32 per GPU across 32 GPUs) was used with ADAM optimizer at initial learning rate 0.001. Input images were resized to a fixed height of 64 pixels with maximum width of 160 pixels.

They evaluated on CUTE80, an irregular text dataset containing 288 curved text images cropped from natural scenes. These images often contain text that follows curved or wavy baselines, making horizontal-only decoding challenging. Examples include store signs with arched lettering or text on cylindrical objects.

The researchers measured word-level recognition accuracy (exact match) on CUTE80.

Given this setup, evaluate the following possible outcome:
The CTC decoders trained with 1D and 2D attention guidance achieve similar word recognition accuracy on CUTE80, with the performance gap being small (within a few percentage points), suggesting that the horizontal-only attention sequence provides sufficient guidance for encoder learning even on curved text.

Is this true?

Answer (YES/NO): YES